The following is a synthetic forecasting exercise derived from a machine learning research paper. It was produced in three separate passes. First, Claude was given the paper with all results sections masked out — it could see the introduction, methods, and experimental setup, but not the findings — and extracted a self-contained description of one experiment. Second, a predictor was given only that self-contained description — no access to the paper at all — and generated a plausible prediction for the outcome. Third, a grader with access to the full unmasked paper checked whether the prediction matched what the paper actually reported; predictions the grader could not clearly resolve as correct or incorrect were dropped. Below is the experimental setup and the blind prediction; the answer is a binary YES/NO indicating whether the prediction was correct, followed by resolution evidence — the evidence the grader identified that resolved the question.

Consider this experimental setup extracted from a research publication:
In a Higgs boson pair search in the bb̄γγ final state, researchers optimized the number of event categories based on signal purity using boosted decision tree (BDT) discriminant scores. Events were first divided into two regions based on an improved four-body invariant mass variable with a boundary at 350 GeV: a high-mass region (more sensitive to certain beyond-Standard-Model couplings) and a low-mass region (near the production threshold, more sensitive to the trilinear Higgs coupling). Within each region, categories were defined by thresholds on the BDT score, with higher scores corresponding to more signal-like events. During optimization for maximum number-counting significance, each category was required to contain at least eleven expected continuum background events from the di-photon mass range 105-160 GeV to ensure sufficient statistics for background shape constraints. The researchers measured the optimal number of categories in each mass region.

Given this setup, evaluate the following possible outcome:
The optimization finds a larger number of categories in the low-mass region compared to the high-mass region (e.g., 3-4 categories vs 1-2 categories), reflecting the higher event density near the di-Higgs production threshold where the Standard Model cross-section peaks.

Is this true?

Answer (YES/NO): NO